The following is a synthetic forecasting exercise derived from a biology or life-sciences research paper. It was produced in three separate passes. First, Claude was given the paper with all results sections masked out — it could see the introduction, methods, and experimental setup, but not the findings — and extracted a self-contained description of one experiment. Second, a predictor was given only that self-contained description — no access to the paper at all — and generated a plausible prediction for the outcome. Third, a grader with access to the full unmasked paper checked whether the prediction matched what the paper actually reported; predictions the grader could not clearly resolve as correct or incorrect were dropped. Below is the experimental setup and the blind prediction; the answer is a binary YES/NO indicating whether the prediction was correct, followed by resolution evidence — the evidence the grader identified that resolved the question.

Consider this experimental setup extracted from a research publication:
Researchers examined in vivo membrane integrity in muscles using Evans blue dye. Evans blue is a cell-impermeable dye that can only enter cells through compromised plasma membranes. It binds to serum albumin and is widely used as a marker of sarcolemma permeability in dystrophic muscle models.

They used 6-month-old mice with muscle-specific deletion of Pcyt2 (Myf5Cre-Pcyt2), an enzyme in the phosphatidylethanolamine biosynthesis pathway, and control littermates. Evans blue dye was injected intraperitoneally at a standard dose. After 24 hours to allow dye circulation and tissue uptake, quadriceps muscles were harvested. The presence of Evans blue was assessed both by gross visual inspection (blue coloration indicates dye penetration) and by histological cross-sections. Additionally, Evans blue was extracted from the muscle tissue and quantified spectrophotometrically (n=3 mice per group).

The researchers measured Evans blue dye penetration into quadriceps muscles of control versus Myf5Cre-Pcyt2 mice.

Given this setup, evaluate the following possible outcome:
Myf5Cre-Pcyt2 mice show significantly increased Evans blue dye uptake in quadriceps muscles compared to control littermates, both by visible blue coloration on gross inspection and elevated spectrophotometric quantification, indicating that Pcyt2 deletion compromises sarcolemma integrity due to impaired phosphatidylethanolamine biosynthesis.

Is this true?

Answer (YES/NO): YES